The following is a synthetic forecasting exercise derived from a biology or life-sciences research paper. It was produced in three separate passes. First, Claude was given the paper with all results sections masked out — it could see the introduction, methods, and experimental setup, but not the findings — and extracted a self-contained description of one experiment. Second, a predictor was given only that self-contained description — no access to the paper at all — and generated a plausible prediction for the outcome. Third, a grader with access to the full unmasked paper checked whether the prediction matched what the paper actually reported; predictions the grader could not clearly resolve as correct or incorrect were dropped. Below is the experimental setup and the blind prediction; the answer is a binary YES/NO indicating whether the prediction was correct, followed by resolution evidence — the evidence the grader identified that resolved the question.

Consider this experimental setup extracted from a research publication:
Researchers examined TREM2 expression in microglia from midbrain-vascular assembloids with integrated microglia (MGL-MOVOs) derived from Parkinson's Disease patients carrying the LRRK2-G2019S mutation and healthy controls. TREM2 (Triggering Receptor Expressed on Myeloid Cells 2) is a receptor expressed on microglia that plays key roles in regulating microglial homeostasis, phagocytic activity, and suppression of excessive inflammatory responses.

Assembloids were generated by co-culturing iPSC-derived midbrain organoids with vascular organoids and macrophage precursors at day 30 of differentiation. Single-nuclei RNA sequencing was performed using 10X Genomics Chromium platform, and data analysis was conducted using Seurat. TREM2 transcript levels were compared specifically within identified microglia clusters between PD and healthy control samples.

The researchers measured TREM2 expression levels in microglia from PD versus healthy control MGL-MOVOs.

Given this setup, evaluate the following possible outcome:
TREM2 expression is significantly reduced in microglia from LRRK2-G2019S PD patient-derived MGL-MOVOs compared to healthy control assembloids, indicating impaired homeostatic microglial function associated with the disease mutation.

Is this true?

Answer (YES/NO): YES